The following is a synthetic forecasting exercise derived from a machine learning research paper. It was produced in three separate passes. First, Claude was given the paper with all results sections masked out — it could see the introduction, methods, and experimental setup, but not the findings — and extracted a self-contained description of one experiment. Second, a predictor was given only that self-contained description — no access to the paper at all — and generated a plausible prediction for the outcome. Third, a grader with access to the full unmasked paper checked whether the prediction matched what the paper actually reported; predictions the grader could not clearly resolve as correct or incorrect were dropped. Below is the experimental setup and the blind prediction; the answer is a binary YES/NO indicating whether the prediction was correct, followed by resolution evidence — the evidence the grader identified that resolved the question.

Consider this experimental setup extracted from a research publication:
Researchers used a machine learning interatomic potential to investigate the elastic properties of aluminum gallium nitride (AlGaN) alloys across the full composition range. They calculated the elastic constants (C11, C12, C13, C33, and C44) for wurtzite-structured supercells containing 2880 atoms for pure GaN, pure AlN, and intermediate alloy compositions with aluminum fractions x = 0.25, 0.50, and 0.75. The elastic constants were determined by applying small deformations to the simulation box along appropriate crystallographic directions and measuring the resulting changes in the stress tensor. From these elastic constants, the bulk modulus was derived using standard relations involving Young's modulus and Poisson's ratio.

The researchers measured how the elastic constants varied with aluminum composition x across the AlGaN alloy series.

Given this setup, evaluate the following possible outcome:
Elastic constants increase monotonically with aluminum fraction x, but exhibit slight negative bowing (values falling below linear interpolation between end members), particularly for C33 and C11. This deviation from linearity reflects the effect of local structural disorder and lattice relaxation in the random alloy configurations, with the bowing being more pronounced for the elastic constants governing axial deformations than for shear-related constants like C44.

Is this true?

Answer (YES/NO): NO